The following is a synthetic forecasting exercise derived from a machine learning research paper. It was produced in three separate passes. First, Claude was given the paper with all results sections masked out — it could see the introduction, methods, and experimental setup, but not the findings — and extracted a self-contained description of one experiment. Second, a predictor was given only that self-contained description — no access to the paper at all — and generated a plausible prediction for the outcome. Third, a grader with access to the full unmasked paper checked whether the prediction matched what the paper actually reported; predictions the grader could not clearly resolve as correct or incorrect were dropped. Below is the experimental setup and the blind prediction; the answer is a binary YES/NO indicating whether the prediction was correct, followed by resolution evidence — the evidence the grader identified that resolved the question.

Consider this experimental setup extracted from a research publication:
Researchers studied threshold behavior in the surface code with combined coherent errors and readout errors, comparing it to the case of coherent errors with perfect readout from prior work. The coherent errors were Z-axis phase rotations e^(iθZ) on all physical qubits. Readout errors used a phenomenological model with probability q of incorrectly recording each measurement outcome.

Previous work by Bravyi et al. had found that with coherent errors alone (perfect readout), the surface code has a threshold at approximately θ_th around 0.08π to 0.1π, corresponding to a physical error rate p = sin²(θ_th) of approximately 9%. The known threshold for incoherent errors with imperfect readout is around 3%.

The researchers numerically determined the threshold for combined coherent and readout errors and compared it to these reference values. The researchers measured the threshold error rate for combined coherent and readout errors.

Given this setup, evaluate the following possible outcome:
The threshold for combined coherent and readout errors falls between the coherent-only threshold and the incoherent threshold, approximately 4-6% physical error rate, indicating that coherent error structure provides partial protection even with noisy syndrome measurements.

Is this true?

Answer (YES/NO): NO